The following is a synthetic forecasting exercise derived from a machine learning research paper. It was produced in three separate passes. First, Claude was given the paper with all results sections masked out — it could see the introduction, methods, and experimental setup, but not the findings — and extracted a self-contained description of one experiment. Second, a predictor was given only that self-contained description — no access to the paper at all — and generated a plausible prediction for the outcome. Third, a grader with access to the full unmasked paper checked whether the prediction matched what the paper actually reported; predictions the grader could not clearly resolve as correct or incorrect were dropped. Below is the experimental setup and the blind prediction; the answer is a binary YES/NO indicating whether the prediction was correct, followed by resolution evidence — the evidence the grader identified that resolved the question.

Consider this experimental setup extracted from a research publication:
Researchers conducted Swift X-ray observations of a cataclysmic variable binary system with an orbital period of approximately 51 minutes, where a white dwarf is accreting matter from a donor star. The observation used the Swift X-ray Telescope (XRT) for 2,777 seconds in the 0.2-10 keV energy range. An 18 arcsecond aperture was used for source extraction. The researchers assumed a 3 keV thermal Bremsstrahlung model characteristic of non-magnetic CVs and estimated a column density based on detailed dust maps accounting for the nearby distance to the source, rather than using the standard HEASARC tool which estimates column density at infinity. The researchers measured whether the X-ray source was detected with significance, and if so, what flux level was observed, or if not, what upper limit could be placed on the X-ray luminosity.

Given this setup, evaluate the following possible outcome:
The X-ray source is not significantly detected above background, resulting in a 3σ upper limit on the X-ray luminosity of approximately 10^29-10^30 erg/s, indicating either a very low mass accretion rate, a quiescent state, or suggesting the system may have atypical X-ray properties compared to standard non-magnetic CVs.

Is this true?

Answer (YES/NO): NO